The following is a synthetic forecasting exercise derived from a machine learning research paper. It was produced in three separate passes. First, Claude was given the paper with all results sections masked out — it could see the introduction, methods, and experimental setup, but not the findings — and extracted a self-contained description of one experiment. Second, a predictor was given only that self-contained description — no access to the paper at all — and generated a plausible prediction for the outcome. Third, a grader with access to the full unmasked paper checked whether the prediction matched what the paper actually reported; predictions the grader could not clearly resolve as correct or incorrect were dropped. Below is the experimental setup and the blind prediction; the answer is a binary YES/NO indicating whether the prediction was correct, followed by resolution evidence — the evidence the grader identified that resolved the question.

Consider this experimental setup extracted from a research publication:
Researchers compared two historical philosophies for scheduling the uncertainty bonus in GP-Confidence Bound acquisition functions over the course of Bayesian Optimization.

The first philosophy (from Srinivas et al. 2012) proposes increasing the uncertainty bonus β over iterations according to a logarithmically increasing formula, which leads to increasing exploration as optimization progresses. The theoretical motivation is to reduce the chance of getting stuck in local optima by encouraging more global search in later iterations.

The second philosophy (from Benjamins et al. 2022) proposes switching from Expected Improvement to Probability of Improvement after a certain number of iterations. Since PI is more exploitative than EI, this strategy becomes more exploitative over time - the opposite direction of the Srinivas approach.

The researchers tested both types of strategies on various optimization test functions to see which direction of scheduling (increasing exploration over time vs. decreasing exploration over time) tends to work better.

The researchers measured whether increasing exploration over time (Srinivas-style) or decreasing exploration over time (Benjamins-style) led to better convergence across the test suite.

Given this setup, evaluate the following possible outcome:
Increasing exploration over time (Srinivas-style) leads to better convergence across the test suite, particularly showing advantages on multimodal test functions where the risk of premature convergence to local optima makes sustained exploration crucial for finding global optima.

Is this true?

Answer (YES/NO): NO